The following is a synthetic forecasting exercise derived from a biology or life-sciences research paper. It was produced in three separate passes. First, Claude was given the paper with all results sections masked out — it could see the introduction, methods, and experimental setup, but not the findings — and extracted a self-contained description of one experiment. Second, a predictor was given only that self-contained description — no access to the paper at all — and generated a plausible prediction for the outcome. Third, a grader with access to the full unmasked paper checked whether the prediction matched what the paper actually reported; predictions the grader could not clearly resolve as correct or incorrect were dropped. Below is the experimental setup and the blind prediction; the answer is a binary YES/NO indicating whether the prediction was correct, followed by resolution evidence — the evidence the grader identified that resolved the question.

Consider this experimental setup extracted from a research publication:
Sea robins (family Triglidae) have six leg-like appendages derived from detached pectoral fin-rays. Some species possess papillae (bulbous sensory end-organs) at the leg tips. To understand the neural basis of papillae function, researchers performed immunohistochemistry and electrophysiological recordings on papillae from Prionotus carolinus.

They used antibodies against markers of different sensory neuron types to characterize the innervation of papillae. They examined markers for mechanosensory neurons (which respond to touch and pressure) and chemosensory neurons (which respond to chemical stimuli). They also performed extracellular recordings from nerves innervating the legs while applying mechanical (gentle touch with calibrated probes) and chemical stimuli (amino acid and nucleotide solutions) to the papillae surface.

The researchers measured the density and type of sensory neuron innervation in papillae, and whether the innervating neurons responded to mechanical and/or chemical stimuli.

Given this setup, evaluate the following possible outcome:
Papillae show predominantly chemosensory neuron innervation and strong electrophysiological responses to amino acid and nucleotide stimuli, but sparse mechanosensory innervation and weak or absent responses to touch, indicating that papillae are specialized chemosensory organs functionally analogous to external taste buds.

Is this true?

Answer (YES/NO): NO